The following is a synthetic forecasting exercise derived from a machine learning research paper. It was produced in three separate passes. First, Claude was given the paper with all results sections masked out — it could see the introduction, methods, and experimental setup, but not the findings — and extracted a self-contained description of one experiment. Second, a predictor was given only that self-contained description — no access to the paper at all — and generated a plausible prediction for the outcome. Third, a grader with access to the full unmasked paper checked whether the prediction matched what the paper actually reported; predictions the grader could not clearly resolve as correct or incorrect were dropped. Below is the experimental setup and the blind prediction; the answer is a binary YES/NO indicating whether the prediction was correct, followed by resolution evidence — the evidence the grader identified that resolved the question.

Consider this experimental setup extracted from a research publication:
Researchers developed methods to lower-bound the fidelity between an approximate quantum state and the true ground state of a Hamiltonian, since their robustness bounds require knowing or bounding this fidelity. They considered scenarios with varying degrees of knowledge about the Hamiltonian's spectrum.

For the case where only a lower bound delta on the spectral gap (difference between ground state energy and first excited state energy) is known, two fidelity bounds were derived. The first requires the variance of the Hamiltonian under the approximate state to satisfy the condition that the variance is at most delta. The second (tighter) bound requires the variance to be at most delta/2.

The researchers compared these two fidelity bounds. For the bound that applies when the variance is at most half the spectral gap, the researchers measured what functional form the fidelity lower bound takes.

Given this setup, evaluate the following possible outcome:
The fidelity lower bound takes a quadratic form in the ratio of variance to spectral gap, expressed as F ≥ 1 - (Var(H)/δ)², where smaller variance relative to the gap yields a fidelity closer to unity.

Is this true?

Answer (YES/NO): NO